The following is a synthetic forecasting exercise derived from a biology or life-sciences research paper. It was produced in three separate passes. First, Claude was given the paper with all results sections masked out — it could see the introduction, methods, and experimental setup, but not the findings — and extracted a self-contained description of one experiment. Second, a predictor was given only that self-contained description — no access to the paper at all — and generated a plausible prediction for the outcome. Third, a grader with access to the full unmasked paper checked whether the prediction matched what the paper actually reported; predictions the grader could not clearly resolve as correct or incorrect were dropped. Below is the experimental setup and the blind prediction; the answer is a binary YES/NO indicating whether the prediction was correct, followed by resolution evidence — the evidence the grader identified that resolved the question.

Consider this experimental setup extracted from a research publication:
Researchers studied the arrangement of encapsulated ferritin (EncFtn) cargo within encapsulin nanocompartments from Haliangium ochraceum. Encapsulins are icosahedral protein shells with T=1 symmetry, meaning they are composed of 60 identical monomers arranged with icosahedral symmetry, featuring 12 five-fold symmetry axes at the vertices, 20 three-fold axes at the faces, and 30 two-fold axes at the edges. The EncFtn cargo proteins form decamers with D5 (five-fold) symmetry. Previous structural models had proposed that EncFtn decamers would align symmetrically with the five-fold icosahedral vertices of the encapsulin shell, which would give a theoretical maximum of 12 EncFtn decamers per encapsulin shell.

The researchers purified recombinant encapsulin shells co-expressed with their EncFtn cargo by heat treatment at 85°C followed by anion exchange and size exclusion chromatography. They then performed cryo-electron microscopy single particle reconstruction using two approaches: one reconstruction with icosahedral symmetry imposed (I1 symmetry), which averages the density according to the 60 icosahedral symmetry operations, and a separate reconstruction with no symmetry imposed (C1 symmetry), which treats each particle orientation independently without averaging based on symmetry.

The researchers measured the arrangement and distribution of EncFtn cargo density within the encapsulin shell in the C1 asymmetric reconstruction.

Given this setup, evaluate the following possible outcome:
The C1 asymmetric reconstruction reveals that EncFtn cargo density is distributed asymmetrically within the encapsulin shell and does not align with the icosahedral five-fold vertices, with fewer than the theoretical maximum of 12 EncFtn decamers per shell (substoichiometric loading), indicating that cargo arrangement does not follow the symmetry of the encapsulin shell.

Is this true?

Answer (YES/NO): NO